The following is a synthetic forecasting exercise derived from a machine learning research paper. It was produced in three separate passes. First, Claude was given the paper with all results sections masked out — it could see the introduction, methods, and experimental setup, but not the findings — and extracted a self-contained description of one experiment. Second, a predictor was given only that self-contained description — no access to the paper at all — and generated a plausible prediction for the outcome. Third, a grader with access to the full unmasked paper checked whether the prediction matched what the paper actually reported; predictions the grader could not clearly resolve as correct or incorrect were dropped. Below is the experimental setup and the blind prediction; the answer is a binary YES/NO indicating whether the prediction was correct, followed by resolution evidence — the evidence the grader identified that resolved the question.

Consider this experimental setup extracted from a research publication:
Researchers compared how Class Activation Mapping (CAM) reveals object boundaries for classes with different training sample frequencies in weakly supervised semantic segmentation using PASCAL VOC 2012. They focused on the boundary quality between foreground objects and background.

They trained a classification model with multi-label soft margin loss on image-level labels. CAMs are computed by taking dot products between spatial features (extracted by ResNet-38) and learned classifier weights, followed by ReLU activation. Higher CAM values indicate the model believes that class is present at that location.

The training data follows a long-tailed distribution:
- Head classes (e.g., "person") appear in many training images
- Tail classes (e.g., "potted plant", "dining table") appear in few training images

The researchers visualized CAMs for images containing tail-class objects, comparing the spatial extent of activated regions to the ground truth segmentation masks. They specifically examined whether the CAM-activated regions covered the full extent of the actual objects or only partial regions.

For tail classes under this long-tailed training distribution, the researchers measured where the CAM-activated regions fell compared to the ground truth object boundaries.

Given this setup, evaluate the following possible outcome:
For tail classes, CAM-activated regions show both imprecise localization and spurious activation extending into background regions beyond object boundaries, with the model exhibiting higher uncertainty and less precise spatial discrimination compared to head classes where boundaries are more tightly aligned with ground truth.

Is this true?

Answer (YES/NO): NO